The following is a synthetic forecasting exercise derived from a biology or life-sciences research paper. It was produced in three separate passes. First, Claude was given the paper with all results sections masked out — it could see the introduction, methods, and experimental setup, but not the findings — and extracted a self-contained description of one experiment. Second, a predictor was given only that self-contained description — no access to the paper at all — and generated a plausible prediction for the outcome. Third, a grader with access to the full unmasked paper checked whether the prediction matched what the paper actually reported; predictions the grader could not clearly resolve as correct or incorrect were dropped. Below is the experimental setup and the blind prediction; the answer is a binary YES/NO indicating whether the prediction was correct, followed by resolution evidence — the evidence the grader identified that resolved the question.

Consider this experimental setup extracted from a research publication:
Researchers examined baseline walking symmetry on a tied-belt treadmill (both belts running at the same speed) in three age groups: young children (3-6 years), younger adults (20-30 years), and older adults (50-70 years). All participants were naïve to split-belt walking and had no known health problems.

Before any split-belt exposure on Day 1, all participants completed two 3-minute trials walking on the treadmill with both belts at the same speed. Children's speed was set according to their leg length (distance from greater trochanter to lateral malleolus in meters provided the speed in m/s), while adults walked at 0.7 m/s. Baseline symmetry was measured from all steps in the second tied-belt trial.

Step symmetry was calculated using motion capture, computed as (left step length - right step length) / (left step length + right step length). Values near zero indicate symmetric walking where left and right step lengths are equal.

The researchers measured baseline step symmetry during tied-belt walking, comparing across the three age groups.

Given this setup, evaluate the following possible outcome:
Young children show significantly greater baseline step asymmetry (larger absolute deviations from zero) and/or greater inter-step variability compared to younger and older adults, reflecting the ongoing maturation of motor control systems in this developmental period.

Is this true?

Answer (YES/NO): NO